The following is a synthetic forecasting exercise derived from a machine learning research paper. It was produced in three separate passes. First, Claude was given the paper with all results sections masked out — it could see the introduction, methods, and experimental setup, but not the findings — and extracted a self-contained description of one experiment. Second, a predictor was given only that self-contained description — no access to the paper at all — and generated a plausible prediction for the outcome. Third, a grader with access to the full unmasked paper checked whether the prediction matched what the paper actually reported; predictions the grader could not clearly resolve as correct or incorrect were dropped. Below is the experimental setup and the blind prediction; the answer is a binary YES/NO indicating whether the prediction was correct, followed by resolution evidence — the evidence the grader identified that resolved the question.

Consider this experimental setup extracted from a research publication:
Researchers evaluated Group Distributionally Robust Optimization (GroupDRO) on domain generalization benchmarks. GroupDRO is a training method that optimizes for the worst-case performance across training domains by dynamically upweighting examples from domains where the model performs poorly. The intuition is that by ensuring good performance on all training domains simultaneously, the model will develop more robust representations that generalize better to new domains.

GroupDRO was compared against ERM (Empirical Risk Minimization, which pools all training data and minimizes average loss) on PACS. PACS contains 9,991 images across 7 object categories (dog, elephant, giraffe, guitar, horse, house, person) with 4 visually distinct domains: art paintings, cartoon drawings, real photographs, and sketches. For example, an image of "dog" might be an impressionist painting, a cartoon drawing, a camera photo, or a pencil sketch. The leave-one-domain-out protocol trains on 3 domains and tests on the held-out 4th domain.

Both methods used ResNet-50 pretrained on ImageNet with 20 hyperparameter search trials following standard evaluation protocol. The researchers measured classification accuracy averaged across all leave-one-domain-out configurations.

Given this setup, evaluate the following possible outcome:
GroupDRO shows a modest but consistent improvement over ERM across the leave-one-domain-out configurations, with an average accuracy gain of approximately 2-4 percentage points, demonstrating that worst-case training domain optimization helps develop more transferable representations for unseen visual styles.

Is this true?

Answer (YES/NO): NO